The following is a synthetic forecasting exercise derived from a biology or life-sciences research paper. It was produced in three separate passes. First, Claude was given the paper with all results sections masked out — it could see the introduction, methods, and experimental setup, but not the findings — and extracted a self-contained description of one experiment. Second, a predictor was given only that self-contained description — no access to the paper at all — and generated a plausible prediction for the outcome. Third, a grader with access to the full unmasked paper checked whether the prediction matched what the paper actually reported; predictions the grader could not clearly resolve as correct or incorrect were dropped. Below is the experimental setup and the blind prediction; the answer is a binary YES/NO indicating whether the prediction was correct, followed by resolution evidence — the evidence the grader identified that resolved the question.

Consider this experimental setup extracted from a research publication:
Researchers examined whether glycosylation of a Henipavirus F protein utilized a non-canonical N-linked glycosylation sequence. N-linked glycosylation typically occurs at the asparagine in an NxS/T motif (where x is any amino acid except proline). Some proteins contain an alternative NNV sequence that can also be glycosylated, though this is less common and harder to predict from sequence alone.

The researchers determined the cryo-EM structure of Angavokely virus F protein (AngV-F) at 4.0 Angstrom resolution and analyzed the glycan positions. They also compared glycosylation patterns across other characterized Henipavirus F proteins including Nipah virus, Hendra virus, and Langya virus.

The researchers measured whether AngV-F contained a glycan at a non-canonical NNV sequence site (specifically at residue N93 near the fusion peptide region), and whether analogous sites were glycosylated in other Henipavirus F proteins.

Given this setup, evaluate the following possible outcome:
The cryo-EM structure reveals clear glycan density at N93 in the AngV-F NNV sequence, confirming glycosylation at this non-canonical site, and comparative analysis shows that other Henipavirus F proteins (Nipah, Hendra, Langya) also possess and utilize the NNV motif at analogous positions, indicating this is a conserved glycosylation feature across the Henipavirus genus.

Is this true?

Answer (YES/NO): NO